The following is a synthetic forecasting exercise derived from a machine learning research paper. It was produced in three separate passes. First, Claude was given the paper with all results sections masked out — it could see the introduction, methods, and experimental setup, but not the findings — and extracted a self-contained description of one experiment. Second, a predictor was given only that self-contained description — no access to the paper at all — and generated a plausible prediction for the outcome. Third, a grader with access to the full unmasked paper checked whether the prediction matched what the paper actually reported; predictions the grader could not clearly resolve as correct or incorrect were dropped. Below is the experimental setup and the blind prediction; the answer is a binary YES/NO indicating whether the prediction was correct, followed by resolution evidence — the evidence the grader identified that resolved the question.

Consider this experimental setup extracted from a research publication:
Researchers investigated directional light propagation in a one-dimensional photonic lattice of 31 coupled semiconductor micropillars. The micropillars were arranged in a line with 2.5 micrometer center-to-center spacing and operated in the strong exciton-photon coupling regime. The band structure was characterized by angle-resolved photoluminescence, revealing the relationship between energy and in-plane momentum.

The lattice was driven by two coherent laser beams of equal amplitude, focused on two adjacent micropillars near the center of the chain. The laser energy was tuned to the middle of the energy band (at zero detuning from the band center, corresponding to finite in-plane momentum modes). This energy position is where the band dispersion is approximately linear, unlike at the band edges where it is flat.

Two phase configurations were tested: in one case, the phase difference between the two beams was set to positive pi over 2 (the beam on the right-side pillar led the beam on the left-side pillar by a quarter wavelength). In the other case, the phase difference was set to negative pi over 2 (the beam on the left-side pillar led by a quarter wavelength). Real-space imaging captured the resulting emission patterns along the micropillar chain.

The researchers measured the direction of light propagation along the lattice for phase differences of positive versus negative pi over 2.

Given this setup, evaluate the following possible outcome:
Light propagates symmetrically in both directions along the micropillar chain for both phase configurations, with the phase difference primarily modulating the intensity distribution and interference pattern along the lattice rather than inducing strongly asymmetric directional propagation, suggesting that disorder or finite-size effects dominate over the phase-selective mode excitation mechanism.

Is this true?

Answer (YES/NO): NO